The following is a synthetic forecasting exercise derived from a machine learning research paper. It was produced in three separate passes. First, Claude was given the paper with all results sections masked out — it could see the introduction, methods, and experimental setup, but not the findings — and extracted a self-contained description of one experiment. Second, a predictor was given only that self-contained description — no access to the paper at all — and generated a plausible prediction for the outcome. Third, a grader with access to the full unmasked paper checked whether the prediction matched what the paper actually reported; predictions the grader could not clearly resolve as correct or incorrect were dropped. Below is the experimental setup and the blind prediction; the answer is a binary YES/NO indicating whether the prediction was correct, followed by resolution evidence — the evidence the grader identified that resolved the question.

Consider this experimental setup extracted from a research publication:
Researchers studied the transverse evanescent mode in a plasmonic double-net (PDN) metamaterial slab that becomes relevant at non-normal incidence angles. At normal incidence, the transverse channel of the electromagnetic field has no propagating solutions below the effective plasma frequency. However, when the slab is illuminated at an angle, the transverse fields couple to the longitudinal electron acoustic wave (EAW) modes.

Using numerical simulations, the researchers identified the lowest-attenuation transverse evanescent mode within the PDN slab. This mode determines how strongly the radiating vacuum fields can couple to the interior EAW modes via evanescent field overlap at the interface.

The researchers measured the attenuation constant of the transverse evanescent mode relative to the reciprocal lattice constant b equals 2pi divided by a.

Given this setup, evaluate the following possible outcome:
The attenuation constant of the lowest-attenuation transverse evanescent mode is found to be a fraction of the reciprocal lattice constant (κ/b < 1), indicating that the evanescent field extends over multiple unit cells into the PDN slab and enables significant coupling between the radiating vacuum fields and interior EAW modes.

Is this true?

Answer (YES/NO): YES